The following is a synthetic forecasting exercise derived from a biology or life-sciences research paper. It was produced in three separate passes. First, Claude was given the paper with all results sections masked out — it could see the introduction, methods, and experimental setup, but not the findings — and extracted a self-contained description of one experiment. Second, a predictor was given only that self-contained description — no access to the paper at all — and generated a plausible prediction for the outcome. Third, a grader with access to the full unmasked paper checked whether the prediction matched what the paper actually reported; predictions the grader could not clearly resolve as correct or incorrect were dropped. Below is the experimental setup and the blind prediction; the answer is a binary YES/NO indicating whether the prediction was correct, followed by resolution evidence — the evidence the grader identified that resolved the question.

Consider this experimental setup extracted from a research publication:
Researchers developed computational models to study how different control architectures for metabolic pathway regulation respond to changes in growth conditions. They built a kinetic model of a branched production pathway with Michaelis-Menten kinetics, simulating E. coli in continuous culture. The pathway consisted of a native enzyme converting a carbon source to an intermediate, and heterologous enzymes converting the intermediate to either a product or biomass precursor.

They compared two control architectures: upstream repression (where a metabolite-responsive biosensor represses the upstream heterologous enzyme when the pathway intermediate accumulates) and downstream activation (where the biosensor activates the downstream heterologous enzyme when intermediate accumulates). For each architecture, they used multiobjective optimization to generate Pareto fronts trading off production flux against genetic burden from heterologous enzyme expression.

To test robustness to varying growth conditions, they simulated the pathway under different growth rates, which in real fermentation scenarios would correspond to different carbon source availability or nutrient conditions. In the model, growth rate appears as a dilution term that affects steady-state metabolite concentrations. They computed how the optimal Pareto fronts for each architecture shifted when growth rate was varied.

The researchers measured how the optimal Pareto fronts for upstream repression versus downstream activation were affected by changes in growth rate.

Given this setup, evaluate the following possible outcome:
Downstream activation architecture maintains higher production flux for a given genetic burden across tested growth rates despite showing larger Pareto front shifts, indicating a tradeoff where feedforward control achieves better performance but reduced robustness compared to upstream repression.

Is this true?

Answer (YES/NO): NO